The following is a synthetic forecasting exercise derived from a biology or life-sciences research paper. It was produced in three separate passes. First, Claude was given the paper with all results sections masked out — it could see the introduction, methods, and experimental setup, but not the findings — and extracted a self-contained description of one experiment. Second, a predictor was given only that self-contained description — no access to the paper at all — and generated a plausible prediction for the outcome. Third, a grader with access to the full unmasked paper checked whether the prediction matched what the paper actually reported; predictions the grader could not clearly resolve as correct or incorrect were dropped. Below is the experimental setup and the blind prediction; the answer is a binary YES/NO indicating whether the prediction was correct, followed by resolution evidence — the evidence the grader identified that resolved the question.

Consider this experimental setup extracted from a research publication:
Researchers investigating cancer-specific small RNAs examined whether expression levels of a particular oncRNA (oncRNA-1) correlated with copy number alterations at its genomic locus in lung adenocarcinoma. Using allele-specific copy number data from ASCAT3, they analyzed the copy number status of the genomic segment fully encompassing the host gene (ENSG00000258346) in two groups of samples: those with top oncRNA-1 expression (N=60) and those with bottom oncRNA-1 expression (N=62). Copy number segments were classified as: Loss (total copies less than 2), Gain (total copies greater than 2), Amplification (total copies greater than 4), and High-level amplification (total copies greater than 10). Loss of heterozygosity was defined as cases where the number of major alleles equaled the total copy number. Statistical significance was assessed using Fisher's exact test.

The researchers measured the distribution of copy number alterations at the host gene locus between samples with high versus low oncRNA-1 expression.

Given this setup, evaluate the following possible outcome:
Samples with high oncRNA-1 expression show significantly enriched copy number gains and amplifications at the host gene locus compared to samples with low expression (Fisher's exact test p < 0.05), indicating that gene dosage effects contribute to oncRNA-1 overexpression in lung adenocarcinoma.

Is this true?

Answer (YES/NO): YES